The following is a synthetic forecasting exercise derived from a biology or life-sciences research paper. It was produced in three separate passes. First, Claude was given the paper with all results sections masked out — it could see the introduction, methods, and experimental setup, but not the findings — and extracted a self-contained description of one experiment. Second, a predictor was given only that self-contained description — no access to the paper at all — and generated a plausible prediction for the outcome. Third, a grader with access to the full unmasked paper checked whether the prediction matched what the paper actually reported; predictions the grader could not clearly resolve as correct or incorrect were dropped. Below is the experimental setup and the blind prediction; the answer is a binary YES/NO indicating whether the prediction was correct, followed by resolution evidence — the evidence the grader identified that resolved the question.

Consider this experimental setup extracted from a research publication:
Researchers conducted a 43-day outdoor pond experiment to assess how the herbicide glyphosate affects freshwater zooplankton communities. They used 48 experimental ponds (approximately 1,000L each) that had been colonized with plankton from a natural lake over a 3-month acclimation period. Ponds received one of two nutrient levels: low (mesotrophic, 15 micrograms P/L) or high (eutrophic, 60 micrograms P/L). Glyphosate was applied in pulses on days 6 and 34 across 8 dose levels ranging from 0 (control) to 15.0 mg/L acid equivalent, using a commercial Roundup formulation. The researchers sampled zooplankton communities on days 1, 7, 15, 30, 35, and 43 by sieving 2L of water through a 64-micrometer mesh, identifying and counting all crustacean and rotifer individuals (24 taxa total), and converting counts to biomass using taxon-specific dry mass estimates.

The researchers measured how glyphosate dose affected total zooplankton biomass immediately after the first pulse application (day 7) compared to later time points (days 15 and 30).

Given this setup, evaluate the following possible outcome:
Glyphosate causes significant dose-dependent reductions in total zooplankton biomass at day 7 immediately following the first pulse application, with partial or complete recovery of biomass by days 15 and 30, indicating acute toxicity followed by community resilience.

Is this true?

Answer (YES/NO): YES